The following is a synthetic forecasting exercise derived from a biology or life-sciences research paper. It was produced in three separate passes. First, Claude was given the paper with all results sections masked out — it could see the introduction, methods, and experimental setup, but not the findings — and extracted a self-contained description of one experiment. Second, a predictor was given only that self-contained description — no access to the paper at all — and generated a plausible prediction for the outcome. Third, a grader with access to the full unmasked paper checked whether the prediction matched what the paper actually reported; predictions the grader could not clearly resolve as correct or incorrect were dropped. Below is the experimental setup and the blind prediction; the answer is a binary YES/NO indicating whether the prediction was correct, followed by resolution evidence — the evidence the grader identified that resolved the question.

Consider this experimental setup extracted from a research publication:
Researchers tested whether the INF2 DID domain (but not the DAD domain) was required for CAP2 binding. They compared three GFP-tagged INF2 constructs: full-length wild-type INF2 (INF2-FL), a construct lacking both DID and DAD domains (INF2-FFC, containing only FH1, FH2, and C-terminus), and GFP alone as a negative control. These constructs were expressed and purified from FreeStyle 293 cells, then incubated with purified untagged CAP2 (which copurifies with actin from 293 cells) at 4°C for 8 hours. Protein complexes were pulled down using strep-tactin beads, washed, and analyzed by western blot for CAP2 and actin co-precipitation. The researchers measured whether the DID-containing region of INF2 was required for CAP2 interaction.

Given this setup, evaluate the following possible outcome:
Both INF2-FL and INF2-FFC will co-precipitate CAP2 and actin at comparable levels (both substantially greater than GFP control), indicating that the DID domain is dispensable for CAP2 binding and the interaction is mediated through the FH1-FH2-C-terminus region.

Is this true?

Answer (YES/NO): NO